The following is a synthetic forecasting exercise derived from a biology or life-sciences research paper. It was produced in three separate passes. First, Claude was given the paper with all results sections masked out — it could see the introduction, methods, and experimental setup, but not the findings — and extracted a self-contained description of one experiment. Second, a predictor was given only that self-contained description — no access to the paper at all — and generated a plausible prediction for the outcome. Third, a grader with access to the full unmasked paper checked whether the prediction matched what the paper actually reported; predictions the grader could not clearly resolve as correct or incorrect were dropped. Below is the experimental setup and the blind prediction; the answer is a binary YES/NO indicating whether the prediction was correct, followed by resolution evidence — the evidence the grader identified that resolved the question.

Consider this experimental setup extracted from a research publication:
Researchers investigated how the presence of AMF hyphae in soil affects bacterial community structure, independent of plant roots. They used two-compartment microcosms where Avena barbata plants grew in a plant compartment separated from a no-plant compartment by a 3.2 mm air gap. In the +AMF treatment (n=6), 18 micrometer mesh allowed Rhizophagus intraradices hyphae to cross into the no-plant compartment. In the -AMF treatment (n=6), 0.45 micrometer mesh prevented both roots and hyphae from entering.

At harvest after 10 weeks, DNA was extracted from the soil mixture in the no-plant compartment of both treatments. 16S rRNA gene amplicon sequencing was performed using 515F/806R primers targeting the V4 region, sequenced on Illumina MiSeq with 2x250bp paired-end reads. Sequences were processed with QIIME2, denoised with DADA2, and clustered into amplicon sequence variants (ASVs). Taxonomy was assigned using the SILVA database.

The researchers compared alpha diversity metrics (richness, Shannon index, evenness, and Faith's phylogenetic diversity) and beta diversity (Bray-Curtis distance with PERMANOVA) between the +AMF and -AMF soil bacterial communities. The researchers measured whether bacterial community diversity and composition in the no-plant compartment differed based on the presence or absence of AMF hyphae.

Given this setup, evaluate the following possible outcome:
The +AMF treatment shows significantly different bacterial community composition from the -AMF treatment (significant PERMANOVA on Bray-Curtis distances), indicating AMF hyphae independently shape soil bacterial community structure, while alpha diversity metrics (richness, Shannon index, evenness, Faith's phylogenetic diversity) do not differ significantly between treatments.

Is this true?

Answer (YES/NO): YES